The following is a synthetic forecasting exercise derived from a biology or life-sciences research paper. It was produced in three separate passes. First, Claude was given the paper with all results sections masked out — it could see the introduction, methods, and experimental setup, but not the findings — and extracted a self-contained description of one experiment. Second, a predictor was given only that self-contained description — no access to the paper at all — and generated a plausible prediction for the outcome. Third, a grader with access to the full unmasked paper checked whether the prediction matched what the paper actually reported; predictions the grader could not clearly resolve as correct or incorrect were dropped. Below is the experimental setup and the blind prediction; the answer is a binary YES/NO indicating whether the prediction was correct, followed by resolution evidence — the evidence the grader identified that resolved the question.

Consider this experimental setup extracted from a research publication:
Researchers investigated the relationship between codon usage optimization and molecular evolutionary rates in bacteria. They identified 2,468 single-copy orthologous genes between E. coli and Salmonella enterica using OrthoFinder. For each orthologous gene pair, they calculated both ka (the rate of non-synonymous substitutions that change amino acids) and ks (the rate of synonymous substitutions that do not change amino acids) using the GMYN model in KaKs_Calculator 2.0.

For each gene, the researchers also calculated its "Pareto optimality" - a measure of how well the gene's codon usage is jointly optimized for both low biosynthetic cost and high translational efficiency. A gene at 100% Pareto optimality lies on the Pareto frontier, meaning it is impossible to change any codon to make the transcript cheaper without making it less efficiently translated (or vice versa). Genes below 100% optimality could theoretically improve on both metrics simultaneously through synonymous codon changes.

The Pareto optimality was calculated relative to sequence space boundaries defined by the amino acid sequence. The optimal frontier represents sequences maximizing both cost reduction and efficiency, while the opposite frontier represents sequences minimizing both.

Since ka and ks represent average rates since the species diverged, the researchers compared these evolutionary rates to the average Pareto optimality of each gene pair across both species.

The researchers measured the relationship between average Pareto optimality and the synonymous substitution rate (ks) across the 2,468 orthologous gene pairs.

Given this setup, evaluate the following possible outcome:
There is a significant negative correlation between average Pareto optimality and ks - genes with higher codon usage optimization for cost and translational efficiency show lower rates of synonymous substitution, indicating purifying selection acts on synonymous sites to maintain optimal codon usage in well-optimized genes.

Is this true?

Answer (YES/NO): YES